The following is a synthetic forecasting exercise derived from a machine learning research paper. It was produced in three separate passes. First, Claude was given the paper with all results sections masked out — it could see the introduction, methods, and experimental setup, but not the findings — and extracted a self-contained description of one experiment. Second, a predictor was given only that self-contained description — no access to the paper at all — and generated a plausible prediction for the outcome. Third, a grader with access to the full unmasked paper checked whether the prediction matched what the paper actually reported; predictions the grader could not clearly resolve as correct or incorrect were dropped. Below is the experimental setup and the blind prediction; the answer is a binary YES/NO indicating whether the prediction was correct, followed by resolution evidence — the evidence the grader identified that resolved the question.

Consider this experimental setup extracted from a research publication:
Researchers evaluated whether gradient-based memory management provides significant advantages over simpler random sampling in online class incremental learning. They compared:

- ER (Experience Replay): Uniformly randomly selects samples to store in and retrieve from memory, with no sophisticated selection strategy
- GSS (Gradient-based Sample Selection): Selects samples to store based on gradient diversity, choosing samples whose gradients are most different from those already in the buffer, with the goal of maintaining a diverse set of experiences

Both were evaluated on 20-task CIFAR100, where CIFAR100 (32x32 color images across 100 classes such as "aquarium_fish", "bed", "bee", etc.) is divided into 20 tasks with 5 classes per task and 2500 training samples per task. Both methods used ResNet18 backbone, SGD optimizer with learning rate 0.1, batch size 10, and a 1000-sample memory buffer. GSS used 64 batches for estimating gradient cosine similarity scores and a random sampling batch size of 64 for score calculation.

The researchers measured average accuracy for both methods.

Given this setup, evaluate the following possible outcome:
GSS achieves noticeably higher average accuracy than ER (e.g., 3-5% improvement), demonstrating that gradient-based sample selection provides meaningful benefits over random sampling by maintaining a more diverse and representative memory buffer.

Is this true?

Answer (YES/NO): NO